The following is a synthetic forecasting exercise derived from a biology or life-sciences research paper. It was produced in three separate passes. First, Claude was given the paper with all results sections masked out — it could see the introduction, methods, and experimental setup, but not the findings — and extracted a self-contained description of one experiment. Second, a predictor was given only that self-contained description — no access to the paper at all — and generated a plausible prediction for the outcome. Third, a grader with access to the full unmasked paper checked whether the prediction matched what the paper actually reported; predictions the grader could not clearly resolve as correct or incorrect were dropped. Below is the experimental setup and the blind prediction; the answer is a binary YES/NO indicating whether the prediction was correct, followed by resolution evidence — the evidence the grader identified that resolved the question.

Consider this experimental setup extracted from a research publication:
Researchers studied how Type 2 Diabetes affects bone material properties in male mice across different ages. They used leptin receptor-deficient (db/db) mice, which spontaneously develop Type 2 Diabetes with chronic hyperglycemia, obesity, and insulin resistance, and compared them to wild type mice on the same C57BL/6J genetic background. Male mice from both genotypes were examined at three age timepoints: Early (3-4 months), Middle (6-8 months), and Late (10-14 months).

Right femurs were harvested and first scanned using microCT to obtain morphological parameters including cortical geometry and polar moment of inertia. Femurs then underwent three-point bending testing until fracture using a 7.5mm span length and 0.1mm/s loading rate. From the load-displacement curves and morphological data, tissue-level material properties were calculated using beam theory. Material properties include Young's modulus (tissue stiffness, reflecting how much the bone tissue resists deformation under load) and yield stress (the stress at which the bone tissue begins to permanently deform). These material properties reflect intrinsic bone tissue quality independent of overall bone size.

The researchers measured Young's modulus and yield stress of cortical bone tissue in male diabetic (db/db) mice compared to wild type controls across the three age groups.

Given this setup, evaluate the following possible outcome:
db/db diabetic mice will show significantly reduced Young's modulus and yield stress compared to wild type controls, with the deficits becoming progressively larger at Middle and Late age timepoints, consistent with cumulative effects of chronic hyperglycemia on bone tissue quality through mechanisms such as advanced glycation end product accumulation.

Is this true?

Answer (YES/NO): NO